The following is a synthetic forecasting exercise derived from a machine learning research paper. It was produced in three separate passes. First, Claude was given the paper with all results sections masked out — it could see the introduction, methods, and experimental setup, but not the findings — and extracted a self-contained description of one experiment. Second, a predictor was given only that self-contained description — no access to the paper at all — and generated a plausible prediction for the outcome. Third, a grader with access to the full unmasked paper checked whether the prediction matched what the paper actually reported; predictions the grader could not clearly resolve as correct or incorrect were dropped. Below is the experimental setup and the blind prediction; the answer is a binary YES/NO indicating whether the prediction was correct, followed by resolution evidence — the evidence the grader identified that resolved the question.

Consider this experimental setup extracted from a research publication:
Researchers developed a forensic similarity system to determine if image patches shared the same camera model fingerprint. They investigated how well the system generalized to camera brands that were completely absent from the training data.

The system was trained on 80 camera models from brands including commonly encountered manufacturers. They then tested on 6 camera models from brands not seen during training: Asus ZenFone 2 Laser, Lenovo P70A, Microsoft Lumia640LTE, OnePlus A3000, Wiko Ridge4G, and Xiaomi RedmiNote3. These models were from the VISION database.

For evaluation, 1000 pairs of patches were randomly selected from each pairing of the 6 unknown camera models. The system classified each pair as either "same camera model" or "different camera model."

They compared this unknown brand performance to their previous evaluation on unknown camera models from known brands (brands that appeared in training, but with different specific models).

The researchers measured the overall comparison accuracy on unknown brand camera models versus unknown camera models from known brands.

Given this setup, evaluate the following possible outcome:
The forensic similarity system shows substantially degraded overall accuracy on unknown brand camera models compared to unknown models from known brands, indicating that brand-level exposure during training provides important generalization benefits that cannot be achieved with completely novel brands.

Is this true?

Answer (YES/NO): NO